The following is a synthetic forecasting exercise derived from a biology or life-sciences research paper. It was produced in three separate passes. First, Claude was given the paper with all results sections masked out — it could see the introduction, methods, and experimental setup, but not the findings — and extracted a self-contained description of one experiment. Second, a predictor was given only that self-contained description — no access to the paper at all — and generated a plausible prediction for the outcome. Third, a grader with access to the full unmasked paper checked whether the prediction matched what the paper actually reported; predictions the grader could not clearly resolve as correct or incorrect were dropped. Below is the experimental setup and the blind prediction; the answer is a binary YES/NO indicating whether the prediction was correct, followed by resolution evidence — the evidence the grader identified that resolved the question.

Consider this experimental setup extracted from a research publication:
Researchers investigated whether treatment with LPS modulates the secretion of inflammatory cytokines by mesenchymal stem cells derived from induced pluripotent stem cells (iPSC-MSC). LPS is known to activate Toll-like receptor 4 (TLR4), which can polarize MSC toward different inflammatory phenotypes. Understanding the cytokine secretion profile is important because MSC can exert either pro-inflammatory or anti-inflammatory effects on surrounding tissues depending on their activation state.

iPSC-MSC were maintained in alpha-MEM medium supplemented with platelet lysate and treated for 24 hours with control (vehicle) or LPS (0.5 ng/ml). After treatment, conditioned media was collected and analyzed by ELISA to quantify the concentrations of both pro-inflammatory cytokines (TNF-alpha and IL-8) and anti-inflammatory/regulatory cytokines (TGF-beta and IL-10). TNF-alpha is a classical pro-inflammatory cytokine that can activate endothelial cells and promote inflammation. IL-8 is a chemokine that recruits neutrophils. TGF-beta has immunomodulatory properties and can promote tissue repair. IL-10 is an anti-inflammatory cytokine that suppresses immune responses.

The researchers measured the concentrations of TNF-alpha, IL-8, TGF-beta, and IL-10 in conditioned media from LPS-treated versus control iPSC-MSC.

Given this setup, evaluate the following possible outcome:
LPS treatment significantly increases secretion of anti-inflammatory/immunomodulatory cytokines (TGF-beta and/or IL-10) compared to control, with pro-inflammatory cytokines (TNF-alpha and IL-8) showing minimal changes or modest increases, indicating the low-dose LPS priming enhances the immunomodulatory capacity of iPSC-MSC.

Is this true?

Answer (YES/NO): NO